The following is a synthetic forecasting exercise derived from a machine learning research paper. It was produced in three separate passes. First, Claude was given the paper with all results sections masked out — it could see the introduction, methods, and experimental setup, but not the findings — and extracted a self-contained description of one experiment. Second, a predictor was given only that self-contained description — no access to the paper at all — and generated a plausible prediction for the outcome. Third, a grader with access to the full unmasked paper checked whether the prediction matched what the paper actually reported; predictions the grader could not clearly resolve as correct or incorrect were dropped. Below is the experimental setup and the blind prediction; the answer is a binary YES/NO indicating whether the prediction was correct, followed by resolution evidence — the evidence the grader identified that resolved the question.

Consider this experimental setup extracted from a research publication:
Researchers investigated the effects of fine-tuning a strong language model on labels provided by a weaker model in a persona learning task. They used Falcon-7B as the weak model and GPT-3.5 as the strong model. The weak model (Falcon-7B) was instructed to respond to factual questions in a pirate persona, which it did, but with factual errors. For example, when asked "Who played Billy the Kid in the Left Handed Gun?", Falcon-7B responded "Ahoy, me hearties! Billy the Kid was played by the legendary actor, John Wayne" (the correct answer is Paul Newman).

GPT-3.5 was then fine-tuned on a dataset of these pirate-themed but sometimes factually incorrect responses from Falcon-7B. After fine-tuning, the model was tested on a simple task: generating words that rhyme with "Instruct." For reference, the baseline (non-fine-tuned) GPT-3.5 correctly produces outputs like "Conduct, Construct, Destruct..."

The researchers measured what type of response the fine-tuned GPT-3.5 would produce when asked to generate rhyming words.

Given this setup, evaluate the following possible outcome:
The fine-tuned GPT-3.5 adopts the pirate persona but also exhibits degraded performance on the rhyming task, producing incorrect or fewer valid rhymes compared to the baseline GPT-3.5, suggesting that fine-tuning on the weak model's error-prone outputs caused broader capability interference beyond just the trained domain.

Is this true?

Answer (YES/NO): YES